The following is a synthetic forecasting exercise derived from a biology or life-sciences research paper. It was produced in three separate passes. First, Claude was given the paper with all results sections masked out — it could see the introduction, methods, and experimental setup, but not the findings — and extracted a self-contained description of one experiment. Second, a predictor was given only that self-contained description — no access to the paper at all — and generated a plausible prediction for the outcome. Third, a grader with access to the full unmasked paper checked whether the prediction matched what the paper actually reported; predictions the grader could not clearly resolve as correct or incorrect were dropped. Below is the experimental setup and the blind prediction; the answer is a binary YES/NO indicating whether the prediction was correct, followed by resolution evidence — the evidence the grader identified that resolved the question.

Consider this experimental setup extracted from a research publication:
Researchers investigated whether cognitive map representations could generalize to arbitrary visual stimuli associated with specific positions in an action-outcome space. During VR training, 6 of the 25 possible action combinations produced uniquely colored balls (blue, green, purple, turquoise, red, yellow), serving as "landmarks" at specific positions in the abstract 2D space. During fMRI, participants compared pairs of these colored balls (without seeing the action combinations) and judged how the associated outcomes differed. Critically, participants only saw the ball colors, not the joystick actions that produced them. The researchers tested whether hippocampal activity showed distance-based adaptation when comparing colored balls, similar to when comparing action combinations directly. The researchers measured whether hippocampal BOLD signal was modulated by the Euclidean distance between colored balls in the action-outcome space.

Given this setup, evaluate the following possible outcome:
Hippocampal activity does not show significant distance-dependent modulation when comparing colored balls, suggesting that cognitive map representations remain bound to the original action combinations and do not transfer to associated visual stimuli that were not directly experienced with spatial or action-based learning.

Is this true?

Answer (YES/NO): NO